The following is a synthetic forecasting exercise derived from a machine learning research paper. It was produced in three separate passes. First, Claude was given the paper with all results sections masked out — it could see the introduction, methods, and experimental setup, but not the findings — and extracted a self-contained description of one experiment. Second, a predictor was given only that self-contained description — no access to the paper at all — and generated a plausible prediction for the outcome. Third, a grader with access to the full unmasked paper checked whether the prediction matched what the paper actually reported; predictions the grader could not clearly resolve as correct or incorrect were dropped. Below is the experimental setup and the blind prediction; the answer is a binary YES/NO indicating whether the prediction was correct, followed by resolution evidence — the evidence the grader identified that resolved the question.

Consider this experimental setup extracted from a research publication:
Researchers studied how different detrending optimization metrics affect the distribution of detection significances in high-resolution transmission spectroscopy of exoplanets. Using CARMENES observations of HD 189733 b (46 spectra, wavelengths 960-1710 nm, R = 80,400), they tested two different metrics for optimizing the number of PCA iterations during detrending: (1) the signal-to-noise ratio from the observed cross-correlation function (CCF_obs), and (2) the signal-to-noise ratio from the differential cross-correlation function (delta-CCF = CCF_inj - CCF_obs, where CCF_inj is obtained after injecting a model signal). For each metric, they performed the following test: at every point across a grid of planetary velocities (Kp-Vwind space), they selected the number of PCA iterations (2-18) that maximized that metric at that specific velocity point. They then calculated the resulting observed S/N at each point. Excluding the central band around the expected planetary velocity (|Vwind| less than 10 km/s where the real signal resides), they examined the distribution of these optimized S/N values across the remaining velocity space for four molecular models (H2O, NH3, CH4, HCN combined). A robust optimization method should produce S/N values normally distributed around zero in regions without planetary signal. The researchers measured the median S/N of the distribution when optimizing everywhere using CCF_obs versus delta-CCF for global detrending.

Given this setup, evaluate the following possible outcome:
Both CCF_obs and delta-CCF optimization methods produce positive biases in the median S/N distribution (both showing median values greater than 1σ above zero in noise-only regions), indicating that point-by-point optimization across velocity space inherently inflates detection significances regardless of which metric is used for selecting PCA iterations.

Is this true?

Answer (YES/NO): NO